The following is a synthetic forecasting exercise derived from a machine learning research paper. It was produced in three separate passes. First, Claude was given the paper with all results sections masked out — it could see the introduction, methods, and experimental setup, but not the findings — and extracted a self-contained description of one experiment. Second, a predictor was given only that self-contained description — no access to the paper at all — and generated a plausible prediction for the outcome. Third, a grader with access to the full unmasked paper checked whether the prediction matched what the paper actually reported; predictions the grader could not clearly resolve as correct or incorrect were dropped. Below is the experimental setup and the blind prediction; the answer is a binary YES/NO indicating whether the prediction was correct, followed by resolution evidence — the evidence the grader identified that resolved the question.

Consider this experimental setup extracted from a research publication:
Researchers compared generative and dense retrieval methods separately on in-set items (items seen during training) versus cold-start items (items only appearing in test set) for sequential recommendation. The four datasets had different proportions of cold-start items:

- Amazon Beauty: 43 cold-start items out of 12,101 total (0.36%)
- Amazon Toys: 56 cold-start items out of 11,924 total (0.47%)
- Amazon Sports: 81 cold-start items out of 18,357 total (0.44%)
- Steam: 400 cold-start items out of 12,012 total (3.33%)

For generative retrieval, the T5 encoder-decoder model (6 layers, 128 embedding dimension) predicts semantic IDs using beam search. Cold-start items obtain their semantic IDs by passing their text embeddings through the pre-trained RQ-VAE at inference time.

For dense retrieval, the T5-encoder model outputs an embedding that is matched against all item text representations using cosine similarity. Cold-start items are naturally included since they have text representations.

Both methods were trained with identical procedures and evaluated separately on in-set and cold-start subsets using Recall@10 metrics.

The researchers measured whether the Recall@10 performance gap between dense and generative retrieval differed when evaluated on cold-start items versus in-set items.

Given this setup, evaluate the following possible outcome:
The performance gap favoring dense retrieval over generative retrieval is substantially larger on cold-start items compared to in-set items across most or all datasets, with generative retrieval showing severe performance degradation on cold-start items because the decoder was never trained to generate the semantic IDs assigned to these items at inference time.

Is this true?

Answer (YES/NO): YES